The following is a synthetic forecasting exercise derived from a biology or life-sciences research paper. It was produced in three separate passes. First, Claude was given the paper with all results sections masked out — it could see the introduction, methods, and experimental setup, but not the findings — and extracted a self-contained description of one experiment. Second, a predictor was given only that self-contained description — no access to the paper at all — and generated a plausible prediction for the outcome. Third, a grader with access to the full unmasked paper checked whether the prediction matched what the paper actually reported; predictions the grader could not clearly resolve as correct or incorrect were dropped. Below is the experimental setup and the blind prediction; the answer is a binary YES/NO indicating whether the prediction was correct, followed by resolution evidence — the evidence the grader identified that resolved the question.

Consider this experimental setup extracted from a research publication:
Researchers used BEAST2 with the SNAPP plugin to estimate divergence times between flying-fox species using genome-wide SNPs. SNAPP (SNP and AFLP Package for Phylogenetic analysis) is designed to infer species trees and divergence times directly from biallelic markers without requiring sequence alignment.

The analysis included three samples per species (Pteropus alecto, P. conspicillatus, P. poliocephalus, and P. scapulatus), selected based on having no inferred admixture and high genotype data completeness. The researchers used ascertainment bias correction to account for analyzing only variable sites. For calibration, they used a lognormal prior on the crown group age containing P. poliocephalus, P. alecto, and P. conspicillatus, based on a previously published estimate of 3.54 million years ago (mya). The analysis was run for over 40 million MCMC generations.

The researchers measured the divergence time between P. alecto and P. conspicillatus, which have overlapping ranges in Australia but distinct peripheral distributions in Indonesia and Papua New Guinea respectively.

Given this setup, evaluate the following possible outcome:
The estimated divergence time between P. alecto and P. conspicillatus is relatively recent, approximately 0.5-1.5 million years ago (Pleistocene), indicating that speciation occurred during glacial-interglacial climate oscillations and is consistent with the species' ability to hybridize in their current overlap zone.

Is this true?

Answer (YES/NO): NO